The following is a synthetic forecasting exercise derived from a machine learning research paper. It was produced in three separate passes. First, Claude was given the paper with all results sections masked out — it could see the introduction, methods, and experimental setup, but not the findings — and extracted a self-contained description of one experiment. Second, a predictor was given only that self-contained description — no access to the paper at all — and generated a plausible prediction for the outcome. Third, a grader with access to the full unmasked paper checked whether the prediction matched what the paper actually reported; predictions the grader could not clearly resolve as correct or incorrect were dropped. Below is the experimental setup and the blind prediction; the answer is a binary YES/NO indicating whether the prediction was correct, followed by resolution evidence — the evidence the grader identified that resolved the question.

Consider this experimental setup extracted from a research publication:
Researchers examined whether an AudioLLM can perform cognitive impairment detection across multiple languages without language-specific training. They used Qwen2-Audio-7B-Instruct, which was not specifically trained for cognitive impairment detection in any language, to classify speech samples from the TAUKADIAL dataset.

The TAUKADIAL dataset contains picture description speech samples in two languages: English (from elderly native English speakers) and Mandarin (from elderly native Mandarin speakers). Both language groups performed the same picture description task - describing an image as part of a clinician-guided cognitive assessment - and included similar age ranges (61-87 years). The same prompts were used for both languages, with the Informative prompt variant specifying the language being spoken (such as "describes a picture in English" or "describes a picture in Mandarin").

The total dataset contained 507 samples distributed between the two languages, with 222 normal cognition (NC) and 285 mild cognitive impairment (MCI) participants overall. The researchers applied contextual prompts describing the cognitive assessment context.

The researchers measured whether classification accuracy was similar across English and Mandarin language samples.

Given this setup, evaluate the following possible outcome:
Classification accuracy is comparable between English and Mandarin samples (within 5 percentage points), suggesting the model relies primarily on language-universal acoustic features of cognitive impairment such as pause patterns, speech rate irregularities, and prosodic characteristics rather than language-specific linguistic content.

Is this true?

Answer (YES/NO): NO